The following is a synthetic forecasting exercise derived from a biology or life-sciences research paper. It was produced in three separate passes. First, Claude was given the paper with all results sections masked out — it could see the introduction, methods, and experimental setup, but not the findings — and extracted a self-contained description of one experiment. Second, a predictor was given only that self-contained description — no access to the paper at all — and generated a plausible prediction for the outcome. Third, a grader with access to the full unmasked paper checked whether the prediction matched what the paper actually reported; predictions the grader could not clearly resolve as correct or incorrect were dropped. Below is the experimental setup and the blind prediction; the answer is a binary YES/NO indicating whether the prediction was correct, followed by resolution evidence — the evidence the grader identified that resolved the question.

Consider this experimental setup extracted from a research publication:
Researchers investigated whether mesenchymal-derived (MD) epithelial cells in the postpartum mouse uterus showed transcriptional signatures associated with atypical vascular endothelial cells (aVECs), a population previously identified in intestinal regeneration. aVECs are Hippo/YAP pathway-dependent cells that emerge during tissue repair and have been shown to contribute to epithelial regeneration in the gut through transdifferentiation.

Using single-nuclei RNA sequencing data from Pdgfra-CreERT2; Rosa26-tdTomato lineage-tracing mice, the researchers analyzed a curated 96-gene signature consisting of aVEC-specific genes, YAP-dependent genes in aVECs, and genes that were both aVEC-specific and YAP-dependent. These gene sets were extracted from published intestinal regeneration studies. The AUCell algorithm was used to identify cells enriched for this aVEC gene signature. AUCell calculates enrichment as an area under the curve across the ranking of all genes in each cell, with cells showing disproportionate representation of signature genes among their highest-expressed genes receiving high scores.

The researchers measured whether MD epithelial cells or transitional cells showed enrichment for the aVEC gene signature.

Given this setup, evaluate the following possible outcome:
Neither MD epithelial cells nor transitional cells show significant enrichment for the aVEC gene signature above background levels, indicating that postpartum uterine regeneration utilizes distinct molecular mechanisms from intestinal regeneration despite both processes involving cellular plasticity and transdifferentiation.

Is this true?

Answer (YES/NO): NO